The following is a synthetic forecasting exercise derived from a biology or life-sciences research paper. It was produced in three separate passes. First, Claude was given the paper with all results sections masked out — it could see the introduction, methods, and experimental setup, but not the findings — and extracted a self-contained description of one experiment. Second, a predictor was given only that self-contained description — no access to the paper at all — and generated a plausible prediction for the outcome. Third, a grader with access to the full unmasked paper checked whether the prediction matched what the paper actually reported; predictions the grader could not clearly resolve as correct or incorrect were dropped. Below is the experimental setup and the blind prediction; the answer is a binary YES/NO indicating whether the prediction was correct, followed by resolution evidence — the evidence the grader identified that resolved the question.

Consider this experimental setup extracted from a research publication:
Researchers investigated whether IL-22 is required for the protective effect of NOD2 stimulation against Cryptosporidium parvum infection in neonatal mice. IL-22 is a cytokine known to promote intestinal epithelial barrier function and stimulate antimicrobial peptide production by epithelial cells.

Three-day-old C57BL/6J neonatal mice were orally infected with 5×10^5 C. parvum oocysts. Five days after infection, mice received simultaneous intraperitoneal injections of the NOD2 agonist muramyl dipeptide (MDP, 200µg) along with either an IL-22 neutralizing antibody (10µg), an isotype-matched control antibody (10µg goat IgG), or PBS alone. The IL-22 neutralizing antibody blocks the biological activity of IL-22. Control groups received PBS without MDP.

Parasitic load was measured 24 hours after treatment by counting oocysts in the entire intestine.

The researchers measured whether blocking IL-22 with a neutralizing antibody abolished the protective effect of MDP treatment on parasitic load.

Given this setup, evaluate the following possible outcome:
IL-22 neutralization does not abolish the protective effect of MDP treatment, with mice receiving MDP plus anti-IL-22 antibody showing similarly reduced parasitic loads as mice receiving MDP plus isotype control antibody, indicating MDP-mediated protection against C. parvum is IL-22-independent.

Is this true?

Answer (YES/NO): NO